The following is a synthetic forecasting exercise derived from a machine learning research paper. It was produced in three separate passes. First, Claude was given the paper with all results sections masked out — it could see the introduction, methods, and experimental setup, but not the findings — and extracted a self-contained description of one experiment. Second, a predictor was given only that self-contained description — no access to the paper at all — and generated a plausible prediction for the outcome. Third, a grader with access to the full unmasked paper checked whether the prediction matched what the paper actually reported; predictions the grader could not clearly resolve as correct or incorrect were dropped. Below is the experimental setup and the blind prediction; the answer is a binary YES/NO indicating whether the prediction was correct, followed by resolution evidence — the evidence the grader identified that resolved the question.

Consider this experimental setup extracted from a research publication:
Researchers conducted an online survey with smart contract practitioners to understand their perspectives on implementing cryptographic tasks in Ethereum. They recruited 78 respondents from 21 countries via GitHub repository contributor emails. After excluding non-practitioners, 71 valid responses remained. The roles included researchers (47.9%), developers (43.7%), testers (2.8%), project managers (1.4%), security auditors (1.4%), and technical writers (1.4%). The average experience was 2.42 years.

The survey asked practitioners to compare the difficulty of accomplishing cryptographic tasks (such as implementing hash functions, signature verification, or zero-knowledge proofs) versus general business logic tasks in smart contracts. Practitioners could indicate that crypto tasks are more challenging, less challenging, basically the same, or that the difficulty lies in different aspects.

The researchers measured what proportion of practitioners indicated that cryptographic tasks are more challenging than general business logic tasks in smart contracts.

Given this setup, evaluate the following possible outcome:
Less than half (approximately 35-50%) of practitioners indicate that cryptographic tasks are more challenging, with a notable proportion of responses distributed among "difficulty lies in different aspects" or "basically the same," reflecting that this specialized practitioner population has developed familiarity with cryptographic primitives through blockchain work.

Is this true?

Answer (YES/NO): NO